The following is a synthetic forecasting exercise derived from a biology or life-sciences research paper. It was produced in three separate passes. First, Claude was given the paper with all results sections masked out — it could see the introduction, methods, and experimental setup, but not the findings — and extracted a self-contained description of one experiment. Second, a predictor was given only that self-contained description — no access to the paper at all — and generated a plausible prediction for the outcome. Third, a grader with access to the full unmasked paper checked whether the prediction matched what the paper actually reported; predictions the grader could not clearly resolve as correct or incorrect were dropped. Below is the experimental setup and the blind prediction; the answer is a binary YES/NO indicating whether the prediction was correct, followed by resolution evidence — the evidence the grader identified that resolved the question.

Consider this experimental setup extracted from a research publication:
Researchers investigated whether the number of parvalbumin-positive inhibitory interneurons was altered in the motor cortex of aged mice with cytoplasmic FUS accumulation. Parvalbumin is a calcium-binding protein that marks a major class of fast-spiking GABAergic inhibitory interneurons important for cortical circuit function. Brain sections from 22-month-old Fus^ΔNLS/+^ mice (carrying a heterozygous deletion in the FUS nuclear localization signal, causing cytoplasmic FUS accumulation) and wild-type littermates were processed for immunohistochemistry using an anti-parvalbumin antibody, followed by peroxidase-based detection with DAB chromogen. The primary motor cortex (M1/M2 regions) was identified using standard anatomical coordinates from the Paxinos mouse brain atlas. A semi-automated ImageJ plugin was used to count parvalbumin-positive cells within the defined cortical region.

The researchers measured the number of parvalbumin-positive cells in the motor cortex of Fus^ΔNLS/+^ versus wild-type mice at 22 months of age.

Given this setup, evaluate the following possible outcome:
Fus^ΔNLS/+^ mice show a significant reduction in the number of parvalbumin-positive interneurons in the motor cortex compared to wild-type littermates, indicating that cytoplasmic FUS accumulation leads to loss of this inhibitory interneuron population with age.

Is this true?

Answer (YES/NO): NO